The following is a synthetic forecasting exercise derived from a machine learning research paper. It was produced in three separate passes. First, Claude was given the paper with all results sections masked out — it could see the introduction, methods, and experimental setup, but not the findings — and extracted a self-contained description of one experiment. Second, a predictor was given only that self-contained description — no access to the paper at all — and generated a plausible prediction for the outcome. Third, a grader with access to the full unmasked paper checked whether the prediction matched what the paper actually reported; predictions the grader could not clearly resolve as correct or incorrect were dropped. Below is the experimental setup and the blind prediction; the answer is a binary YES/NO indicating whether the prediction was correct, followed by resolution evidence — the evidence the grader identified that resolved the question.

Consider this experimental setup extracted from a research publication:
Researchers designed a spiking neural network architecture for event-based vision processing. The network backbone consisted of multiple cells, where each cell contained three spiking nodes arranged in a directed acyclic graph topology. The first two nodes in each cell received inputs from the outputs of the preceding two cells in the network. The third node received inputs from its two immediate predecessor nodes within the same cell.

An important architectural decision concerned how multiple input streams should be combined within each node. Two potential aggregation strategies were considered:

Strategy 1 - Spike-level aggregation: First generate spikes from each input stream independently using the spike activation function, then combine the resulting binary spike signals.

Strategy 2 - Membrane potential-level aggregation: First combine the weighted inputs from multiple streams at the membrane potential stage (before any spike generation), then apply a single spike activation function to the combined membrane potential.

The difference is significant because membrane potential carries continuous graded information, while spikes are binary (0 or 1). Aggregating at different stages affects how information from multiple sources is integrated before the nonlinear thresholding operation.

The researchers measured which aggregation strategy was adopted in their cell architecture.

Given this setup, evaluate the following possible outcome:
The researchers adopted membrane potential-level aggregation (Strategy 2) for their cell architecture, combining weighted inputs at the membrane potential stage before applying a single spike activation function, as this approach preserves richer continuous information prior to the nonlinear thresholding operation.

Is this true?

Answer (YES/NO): YES